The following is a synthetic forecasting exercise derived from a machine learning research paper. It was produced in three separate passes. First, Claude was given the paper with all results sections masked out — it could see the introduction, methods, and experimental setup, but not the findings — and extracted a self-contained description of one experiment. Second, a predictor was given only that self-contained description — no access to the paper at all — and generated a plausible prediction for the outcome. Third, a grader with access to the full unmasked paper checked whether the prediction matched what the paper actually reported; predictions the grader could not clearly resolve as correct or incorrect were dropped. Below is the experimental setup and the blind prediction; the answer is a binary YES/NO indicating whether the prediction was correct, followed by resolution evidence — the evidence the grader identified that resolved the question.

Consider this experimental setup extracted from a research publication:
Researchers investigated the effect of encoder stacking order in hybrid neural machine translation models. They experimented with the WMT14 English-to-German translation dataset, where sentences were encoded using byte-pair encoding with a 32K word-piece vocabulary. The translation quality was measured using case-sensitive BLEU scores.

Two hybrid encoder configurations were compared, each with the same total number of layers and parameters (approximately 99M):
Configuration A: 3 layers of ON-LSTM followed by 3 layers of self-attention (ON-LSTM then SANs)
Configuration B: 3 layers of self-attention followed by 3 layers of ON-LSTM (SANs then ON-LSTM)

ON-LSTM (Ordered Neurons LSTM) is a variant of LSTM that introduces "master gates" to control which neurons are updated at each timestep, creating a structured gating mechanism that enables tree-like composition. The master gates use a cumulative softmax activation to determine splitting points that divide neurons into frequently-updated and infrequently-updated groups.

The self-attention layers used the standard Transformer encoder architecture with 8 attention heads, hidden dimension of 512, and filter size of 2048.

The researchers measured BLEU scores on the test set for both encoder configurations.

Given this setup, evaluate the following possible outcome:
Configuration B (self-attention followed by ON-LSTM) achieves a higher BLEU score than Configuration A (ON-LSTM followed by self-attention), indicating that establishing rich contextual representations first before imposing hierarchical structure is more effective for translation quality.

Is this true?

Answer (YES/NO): NO